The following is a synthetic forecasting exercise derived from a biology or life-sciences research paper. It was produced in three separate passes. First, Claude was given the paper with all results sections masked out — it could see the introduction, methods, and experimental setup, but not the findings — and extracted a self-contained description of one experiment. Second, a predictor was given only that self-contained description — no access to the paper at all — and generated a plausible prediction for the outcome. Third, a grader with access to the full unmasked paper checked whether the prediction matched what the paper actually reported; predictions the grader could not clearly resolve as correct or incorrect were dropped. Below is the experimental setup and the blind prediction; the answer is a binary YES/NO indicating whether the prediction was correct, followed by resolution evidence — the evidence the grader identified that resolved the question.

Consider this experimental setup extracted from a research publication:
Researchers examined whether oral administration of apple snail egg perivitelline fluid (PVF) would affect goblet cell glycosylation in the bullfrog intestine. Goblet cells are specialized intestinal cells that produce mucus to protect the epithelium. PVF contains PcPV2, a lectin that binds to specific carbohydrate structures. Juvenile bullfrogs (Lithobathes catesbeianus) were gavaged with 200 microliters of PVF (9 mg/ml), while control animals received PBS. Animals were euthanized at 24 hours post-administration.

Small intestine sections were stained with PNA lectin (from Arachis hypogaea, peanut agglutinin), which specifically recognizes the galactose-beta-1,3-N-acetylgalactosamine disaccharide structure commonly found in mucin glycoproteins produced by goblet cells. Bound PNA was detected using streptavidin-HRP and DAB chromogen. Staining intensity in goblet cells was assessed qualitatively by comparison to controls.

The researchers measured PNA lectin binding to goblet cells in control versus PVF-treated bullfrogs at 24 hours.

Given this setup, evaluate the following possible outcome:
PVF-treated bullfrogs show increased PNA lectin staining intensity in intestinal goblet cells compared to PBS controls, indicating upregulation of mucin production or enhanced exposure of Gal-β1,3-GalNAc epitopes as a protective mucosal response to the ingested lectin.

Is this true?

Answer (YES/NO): NO